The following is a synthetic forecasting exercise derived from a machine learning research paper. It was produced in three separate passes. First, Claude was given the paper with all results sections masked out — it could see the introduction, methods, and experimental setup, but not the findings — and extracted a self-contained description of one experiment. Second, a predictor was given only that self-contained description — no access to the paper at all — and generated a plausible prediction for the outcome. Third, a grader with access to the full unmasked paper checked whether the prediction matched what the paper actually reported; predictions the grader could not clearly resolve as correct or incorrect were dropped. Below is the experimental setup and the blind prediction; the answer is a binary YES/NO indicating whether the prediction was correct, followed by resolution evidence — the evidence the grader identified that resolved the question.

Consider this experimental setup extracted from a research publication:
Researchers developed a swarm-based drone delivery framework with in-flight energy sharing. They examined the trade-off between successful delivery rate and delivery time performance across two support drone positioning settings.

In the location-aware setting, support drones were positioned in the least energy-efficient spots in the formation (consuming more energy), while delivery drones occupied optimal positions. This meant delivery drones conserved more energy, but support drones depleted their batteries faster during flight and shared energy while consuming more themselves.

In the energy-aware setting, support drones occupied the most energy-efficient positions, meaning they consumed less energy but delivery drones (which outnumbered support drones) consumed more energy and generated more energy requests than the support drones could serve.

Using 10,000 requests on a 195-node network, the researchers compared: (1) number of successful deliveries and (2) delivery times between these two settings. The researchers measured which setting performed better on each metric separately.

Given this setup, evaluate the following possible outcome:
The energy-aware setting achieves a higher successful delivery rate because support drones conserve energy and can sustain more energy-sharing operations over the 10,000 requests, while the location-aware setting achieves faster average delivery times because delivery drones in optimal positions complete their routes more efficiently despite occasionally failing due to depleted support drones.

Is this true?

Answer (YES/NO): NO